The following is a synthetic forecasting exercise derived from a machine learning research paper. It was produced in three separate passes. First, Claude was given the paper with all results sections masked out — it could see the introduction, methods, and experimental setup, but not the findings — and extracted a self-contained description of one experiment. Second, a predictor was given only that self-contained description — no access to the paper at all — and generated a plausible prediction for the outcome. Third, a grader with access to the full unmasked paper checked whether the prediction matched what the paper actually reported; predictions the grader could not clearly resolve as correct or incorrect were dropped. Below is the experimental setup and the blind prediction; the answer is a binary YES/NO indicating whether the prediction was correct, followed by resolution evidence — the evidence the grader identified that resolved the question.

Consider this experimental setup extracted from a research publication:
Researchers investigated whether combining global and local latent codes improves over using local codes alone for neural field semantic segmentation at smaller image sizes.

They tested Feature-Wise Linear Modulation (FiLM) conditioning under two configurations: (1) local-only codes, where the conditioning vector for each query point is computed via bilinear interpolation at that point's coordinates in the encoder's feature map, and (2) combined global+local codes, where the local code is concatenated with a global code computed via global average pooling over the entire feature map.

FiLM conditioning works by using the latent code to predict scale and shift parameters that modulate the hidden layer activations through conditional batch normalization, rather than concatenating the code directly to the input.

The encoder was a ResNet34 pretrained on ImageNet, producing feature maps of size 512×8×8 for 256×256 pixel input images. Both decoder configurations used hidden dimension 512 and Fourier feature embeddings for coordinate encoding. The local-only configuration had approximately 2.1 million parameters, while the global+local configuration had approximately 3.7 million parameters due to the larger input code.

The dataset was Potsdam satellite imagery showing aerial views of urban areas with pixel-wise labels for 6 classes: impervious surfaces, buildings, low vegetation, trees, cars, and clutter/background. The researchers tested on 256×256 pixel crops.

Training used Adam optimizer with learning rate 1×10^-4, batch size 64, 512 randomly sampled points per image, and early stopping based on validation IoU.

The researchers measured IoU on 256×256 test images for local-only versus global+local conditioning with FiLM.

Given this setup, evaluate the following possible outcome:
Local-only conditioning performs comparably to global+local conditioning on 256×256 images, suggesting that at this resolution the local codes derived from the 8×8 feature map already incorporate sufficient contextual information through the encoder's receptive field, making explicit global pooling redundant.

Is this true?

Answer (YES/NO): YES